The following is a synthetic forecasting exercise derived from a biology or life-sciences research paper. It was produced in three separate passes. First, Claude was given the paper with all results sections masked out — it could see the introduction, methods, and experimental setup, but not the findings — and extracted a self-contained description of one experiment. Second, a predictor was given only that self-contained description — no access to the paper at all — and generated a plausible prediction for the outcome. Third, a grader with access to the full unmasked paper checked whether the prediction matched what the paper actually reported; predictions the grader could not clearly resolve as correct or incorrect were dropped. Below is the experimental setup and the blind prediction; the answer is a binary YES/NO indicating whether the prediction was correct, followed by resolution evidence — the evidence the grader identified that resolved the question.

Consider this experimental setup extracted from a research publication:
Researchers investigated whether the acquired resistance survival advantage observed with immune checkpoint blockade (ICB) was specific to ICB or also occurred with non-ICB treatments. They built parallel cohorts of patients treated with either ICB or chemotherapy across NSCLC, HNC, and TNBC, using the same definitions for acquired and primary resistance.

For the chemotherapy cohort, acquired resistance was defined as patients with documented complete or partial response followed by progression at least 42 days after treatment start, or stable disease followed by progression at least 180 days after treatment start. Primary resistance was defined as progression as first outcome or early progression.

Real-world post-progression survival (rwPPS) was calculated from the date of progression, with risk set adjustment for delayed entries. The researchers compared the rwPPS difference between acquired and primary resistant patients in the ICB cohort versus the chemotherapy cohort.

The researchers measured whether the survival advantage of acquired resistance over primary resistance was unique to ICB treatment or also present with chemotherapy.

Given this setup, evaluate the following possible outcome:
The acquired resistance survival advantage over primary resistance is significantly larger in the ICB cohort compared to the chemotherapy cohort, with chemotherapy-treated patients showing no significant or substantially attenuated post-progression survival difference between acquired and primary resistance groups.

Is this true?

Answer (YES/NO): YES